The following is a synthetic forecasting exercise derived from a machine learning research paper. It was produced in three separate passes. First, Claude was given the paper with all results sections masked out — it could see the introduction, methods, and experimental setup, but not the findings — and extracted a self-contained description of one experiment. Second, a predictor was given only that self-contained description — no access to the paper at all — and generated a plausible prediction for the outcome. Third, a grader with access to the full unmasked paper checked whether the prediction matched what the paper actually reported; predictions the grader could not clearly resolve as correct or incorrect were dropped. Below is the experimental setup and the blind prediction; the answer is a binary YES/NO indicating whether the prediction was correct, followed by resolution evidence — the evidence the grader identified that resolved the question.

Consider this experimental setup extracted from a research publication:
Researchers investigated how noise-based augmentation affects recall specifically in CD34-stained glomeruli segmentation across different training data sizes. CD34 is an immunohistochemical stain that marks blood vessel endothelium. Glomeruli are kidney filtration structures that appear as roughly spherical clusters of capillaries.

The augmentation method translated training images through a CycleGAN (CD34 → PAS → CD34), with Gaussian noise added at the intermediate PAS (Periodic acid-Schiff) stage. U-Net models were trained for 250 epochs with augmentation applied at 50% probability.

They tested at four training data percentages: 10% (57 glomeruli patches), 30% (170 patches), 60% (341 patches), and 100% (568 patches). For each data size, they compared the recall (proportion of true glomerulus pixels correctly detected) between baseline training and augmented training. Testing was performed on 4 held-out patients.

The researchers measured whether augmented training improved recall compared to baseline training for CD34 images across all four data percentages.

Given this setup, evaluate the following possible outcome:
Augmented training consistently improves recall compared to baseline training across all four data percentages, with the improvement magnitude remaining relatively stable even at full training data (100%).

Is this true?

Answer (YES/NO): NO